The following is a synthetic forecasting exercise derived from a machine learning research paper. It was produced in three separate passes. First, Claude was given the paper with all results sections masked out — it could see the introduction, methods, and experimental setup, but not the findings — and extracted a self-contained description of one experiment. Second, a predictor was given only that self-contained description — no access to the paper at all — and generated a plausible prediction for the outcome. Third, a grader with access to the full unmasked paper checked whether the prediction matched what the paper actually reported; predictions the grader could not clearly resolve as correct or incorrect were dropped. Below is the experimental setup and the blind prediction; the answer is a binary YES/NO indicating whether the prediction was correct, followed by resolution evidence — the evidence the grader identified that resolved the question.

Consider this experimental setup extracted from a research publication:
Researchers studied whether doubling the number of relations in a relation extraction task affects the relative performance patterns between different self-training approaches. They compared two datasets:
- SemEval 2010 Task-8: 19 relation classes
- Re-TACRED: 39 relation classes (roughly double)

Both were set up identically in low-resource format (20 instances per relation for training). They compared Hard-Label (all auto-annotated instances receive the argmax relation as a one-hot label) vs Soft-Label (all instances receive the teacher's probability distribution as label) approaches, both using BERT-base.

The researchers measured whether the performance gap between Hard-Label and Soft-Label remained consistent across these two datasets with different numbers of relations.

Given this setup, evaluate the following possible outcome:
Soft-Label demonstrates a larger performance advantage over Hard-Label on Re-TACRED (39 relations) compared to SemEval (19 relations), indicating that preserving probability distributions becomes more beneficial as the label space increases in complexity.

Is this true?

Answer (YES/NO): YES